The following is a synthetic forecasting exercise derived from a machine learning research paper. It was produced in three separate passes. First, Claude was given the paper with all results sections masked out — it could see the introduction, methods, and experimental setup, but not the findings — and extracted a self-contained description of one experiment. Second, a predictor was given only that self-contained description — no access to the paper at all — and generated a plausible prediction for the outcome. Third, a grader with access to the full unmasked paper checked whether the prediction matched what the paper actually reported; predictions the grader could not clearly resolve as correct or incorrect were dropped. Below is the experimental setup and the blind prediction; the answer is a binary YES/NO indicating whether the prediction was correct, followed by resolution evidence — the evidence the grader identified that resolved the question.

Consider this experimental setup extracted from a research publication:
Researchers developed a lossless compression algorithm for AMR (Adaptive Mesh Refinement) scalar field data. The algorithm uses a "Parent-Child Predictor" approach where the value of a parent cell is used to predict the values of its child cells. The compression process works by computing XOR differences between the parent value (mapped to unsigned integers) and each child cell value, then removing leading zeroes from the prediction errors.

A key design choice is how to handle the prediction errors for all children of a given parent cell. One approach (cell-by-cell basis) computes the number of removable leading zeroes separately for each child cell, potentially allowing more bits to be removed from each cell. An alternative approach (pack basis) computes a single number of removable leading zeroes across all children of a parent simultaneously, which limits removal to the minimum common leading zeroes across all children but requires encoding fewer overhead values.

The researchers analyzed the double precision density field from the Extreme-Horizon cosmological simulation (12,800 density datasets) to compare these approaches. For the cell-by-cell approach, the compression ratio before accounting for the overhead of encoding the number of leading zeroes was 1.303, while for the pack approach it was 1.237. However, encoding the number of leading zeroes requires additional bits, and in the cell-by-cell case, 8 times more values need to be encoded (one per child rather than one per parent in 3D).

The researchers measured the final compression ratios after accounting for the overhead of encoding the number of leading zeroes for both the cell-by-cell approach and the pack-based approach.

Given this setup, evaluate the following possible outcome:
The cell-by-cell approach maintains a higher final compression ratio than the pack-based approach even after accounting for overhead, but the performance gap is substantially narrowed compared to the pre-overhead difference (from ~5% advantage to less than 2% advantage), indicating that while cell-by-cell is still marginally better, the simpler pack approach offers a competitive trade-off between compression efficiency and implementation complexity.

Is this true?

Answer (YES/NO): NO